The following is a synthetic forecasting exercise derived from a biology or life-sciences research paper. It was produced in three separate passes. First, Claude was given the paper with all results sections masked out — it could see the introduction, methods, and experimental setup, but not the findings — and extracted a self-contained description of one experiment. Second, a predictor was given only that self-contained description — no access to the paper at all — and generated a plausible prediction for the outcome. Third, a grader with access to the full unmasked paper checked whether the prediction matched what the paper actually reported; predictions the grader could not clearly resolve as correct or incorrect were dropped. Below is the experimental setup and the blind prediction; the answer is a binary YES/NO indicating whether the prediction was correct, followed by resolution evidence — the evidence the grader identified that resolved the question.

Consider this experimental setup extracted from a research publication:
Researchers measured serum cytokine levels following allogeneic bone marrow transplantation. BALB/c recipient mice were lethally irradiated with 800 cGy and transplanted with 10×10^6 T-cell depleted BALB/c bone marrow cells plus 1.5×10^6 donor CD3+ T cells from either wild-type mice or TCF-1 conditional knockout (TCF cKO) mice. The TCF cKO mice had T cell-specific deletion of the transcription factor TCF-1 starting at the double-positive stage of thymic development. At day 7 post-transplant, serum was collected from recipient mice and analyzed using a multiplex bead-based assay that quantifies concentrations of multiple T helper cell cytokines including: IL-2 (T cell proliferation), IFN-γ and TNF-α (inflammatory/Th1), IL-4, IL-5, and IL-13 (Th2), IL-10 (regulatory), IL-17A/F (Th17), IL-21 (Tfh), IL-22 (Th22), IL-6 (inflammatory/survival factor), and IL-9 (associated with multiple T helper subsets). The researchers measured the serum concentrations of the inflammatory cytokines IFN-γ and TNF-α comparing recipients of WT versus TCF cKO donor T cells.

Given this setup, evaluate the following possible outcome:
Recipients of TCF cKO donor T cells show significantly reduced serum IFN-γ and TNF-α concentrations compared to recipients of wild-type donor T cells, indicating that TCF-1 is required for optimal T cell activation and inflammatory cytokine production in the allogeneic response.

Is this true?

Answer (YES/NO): NO